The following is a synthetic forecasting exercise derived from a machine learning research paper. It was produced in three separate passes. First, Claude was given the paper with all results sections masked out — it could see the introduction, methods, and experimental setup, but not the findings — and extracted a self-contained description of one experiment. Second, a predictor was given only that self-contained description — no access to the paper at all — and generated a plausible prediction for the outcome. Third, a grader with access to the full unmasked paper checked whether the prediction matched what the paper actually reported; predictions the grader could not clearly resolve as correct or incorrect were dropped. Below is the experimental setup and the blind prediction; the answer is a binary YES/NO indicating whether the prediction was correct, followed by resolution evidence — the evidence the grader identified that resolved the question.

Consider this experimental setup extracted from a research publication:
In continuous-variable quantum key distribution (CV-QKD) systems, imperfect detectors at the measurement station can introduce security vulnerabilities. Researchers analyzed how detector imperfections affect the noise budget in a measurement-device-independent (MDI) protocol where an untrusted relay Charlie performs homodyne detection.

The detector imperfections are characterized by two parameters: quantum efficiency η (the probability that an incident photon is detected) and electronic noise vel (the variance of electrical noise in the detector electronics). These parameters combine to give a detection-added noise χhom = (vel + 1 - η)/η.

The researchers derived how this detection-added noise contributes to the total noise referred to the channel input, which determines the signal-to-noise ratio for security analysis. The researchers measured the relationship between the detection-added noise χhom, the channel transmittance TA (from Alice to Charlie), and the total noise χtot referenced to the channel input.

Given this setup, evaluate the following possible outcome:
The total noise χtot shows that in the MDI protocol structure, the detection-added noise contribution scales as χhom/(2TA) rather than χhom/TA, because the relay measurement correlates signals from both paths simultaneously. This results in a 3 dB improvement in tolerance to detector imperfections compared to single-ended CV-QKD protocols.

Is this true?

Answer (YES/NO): NO